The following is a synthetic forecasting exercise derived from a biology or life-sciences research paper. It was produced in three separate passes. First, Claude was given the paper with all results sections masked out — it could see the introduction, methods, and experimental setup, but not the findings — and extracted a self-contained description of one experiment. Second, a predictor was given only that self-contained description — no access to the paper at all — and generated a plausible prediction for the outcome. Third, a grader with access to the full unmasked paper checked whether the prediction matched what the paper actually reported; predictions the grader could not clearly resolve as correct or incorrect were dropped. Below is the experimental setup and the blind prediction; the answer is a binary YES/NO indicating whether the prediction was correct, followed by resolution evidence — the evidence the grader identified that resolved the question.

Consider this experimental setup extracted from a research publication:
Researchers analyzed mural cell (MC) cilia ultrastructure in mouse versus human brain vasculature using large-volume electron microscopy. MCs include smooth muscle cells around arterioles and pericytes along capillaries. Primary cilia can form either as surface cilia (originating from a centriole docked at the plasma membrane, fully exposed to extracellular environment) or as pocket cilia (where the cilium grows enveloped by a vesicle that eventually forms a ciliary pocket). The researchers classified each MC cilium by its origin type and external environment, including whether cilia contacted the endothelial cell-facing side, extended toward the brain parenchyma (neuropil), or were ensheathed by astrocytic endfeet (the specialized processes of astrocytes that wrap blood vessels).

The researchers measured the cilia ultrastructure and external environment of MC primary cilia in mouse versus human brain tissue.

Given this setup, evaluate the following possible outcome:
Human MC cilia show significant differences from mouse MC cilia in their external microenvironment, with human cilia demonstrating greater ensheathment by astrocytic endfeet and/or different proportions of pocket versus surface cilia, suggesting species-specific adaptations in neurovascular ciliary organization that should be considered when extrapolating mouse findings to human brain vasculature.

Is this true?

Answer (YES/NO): NO